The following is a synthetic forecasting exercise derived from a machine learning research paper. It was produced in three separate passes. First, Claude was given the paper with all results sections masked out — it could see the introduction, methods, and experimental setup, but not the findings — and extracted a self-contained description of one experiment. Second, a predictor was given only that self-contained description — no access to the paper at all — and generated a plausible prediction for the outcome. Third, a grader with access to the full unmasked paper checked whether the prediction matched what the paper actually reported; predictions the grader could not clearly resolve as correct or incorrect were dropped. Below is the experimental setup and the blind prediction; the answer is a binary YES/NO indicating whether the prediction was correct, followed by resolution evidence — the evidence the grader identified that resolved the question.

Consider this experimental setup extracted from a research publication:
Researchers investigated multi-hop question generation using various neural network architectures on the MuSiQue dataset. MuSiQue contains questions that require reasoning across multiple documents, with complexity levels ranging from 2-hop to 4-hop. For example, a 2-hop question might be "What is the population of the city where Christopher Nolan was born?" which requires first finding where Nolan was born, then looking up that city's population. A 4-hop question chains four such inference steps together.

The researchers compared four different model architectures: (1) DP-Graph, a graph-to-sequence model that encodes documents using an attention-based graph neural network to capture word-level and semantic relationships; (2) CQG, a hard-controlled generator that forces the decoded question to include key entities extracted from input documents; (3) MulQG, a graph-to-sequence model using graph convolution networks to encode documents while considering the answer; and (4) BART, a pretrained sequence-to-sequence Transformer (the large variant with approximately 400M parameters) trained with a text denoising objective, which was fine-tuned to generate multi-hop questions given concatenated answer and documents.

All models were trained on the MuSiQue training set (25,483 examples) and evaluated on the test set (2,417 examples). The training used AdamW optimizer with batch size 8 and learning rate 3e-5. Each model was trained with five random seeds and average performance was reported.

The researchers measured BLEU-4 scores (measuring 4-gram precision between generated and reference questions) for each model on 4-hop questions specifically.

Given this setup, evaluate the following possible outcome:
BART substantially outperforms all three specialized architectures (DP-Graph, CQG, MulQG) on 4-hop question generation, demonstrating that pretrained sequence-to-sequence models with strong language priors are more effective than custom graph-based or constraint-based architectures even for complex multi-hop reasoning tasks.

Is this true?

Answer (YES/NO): YES